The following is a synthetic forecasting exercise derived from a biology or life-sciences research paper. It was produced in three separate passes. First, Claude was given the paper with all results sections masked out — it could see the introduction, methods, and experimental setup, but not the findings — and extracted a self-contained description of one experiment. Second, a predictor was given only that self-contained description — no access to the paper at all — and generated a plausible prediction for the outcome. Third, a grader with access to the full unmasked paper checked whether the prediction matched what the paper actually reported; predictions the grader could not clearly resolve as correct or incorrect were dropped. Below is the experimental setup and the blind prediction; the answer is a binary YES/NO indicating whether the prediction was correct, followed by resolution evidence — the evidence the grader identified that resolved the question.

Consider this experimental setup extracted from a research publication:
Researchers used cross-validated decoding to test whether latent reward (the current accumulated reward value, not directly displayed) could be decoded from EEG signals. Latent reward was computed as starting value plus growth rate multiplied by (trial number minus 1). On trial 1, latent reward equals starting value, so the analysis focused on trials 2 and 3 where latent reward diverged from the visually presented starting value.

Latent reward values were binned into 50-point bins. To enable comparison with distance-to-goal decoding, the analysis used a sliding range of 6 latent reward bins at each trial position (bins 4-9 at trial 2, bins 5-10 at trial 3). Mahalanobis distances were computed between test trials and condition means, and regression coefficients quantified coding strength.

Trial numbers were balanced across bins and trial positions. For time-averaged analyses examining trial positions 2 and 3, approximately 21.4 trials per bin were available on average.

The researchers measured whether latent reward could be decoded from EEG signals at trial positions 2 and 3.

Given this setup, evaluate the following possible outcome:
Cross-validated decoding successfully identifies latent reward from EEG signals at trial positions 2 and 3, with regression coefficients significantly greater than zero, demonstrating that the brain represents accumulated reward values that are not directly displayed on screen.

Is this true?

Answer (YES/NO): NO